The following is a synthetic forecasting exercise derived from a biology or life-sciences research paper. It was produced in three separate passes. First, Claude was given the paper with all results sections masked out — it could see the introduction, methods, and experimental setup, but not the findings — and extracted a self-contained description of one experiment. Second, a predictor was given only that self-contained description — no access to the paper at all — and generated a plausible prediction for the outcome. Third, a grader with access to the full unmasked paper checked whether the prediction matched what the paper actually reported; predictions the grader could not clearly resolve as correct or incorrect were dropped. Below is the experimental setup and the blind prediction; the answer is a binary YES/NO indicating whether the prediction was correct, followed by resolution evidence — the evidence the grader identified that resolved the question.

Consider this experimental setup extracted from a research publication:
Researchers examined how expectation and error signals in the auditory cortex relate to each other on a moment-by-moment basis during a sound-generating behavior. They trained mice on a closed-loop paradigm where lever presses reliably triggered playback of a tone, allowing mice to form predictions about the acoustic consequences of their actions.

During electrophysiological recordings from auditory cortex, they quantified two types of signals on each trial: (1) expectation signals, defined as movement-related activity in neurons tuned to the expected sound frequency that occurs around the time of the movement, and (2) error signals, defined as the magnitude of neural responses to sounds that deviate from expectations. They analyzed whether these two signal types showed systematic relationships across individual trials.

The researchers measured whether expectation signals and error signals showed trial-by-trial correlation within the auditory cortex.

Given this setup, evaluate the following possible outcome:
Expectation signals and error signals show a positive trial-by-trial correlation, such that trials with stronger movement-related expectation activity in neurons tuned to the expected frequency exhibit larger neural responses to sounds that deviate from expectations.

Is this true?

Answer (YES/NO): NO